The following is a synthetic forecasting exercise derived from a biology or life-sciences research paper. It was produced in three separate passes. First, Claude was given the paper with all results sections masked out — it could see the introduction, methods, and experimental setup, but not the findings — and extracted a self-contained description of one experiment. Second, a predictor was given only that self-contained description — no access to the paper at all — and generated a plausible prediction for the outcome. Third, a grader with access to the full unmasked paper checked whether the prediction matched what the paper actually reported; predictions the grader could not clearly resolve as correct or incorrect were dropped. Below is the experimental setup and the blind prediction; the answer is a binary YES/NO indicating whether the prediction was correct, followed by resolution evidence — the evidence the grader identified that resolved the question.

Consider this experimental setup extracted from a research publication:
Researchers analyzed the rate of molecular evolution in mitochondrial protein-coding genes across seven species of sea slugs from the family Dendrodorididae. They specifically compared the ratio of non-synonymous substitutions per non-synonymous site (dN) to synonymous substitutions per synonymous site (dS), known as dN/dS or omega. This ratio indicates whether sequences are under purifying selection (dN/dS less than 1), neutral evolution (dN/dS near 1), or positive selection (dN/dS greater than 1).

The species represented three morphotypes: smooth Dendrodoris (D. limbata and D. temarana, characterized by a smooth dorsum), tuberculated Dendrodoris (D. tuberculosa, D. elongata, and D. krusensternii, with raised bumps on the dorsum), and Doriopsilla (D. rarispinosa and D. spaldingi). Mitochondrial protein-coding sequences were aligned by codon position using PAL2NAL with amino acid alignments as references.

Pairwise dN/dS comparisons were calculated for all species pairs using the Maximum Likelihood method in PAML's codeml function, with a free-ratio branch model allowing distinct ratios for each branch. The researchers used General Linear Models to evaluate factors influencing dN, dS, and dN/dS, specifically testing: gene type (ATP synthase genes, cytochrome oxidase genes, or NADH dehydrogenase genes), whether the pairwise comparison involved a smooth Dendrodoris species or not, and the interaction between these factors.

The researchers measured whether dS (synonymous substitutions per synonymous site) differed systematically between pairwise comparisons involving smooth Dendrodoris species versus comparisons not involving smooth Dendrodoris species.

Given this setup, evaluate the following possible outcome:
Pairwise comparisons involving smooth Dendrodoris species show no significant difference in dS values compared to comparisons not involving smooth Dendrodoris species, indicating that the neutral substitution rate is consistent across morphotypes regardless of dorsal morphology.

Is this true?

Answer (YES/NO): NO